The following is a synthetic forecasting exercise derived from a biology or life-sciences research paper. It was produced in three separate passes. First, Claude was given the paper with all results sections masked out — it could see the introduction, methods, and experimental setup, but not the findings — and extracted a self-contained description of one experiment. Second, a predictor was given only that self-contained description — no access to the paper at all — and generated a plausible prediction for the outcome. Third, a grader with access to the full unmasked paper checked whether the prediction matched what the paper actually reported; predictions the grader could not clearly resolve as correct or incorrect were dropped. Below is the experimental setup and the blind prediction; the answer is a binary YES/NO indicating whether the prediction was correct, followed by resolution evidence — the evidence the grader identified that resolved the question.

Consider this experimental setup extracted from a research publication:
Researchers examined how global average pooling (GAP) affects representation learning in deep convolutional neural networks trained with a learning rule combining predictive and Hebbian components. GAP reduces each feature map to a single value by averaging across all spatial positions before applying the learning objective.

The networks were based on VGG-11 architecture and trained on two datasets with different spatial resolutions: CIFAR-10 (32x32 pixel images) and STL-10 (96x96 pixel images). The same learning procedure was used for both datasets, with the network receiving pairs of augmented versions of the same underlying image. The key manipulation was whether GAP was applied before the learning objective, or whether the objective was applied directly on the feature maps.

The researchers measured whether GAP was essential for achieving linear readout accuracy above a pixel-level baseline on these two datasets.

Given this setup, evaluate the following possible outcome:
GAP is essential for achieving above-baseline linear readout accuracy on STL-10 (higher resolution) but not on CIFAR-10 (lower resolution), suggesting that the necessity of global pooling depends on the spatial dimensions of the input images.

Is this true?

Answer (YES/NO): YES